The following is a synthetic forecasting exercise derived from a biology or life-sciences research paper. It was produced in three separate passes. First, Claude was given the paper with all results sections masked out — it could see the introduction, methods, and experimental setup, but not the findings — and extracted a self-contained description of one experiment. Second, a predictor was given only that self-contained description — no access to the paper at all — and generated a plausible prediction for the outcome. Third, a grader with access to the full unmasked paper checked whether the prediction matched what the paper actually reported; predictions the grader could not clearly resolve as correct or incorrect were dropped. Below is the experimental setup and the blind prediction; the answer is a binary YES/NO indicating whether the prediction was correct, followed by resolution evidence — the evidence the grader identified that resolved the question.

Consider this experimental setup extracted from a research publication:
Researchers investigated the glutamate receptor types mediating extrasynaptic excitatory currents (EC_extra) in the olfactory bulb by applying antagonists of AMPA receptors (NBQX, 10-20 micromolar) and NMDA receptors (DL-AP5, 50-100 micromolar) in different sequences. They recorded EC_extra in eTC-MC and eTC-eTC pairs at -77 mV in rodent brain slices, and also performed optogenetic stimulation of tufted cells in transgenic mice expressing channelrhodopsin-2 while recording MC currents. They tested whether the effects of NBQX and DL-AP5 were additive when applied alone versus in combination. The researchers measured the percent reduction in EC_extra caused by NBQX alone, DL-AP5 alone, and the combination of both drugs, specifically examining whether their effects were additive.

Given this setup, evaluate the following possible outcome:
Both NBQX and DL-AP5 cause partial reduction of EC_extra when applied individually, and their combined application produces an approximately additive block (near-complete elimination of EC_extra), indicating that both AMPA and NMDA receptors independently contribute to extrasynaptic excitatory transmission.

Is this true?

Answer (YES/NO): NO